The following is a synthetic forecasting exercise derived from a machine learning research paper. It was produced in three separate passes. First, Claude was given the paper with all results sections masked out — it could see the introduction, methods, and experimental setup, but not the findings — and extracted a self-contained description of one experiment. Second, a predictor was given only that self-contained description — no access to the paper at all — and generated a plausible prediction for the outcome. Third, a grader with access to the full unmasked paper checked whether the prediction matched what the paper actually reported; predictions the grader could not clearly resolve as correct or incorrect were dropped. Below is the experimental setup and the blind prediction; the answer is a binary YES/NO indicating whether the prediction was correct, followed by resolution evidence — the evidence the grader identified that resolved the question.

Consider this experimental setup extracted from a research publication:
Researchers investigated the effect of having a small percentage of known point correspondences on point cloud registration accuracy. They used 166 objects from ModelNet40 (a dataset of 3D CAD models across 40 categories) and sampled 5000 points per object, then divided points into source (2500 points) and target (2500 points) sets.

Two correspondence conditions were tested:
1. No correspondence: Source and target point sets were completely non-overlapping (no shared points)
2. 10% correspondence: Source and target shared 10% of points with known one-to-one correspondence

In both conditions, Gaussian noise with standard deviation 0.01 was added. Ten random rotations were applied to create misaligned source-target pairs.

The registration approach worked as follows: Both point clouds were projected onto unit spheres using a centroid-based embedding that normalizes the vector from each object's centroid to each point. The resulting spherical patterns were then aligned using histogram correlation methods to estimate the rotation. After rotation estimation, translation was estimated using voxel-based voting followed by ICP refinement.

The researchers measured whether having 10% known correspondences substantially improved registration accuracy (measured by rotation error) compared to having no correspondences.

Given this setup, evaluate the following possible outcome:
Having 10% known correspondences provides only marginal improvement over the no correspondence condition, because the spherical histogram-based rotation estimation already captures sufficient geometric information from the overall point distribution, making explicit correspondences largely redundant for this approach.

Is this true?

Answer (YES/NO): NO